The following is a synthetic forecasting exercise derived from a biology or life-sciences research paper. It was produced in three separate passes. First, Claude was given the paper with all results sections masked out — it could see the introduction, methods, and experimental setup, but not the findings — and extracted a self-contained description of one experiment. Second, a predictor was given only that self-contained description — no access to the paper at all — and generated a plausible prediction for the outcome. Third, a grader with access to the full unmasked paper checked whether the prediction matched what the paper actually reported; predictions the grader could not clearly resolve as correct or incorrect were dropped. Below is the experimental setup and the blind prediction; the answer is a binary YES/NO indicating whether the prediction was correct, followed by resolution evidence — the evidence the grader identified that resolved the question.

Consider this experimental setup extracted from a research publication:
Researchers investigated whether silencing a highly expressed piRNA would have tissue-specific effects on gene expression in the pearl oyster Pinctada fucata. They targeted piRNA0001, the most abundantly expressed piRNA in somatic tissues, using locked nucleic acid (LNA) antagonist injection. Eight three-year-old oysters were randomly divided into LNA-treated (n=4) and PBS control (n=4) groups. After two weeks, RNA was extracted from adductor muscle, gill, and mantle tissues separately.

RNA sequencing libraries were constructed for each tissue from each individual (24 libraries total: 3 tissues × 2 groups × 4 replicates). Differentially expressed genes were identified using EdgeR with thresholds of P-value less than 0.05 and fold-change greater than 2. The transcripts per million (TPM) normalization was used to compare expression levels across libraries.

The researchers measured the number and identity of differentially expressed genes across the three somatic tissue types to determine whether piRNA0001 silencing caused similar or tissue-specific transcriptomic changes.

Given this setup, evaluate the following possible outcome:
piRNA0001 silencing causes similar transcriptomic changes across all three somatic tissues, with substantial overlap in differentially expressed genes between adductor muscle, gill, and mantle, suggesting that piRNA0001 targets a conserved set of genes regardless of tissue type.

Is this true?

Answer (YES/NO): NO